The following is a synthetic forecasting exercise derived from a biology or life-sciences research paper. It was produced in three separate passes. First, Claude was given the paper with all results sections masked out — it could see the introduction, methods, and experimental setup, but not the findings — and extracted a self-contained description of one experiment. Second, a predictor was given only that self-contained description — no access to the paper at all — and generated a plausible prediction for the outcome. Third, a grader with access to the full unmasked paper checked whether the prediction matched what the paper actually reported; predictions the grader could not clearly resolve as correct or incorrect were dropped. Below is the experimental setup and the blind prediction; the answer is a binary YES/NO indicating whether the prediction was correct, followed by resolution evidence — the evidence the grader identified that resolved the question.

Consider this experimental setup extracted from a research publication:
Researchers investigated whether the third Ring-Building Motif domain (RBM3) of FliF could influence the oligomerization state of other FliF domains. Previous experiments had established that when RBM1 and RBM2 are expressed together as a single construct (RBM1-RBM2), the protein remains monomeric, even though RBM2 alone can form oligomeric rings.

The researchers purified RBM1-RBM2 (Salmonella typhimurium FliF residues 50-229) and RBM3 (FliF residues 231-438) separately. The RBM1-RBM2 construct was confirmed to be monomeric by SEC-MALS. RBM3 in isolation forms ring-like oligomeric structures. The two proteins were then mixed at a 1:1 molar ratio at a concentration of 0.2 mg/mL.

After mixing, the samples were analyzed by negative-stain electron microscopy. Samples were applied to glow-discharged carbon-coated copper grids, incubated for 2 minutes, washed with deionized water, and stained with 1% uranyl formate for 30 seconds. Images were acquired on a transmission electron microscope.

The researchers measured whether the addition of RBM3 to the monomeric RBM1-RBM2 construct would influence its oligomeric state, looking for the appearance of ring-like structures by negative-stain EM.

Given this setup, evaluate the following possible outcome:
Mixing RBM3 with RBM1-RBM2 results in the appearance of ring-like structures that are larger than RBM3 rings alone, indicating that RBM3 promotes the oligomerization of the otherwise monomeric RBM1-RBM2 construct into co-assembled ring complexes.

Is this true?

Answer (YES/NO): NO